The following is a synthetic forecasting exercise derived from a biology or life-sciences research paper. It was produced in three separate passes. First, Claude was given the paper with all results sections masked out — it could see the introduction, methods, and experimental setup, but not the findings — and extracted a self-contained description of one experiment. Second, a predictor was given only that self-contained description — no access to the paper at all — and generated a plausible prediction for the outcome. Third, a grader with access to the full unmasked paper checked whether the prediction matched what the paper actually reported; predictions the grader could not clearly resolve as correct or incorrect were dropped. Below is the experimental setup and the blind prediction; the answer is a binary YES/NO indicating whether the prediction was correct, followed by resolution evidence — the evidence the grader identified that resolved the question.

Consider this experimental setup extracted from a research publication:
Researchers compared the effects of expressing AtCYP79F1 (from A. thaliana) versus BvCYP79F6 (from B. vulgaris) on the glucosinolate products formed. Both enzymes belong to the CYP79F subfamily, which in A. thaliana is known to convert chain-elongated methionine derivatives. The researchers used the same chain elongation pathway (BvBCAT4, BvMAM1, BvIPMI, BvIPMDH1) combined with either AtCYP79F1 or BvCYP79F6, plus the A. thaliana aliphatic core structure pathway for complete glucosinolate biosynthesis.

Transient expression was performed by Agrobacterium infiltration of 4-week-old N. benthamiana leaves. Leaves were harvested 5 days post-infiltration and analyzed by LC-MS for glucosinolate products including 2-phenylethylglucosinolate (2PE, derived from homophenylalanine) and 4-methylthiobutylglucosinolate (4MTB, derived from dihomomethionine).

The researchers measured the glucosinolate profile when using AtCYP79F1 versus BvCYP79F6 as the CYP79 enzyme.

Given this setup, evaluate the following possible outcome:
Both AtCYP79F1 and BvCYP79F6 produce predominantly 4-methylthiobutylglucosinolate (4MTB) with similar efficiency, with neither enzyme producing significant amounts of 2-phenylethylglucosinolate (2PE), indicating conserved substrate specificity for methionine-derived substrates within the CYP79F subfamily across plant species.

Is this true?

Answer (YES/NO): NO